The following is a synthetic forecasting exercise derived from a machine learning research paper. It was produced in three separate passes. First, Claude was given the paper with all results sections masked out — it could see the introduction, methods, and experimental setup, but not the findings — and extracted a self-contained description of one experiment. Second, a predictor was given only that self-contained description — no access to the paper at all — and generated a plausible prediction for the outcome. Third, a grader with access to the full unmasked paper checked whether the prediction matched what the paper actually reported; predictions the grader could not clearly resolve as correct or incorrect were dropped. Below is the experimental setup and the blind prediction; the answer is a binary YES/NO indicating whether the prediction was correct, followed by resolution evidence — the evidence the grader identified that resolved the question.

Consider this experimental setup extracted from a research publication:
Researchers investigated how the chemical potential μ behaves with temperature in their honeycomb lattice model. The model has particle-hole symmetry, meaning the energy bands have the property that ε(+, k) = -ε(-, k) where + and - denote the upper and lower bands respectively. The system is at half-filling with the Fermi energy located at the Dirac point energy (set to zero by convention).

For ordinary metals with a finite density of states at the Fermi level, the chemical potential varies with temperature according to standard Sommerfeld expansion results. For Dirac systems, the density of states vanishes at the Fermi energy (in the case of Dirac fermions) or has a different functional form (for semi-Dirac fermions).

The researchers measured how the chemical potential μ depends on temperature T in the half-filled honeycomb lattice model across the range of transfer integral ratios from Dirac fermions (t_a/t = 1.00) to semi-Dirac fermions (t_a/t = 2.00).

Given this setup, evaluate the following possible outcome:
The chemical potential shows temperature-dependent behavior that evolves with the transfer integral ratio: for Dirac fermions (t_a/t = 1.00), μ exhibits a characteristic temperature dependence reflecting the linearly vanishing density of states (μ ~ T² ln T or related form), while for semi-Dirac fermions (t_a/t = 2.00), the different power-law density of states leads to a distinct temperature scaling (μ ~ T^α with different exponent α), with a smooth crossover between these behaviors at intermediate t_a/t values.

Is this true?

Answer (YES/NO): NO